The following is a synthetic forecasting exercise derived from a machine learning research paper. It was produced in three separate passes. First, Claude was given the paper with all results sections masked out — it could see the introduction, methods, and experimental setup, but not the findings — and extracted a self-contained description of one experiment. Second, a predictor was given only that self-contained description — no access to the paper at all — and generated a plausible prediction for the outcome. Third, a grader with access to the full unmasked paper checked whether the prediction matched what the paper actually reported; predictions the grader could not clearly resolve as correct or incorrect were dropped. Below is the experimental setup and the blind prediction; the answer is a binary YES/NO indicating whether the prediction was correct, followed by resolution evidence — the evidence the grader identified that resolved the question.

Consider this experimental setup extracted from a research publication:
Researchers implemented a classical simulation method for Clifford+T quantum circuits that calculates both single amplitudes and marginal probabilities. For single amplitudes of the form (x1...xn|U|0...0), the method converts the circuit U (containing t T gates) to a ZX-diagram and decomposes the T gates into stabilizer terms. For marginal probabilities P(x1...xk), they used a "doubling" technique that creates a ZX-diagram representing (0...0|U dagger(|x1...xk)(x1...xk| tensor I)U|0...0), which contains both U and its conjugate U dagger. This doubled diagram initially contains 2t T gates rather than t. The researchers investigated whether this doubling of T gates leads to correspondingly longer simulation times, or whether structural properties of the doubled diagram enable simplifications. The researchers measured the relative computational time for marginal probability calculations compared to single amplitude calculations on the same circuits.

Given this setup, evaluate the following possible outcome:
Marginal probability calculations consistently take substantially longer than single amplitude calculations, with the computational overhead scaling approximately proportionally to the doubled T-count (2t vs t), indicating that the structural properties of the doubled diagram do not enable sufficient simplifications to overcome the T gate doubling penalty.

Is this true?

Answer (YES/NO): NO